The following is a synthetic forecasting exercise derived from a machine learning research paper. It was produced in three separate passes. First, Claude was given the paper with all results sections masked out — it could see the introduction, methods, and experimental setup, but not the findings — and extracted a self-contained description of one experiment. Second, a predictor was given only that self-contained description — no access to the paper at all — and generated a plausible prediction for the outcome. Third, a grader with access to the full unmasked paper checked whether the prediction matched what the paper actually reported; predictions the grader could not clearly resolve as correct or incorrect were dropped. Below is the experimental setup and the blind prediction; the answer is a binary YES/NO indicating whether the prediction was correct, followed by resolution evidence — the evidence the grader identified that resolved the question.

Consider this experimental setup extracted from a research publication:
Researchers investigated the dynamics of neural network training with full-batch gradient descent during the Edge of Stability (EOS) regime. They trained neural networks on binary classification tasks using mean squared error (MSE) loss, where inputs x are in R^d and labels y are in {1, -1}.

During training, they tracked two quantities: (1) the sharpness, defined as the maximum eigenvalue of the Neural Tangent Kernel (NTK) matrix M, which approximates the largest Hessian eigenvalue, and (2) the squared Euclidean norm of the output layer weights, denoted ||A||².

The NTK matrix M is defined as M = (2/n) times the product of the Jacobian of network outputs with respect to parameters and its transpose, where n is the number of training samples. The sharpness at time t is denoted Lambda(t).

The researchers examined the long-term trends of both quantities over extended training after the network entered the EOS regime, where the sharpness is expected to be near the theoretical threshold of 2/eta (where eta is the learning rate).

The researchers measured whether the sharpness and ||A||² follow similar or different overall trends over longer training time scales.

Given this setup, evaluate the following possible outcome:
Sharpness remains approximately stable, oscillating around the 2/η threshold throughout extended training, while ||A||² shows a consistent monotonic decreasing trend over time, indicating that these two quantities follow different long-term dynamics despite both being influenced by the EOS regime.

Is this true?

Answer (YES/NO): NO